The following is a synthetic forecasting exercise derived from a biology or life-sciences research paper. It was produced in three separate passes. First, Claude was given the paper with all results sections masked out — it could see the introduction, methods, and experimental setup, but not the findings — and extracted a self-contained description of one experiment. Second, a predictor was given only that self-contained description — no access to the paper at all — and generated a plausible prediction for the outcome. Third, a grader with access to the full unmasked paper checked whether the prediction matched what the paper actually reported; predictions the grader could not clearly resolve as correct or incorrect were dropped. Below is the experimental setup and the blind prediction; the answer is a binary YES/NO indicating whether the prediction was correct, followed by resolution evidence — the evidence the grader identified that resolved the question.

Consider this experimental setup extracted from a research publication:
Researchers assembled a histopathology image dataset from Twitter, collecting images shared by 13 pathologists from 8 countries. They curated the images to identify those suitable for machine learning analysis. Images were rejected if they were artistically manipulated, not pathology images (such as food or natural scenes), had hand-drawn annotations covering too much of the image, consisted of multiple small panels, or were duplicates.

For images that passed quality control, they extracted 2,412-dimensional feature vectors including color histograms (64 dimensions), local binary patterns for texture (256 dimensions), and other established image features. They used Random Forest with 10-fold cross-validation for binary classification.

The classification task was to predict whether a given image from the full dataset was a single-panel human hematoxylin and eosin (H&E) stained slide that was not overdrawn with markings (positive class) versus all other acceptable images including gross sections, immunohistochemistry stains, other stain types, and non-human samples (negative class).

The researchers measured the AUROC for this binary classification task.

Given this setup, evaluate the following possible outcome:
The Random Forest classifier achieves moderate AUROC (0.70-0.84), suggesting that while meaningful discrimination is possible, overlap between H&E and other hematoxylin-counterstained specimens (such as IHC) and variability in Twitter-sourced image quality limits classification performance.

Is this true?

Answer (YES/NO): NO